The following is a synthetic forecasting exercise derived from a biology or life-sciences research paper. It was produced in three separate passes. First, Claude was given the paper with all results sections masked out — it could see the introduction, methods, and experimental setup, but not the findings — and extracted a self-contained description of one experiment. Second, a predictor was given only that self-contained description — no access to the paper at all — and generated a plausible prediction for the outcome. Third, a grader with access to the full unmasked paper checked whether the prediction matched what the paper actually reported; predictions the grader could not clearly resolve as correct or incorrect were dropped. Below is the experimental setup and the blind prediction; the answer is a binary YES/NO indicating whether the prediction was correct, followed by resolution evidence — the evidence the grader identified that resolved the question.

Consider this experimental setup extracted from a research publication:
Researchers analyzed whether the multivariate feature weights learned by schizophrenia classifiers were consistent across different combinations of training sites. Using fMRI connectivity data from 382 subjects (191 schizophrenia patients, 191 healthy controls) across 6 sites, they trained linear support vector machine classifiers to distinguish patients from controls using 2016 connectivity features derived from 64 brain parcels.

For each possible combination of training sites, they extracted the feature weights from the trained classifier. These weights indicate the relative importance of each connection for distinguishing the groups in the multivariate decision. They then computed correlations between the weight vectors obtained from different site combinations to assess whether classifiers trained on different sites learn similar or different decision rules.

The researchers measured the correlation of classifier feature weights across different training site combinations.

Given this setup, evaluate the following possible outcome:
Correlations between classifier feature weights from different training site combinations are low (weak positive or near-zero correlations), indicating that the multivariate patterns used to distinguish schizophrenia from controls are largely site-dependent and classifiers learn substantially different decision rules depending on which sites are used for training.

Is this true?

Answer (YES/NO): NO